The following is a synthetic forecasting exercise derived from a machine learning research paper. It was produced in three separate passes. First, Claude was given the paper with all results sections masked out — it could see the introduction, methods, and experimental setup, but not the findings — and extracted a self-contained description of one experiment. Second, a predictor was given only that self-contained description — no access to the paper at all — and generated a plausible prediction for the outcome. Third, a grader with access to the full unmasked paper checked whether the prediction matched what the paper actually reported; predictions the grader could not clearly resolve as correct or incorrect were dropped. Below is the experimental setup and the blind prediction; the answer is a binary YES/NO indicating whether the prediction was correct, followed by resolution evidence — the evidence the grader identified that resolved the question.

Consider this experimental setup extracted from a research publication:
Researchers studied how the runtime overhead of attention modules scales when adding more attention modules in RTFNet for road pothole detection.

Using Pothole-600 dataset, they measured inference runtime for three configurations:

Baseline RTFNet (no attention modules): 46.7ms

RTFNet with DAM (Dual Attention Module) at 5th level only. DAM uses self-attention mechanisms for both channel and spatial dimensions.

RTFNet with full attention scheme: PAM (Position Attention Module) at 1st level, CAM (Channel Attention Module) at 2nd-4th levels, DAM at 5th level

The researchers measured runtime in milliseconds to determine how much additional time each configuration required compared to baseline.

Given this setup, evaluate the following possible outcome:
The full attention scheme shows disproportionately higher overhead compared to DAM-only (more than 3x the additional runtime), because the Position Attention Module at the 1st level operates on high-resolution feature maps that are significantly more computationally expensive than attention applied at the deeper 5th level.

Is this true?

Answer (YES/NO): NO